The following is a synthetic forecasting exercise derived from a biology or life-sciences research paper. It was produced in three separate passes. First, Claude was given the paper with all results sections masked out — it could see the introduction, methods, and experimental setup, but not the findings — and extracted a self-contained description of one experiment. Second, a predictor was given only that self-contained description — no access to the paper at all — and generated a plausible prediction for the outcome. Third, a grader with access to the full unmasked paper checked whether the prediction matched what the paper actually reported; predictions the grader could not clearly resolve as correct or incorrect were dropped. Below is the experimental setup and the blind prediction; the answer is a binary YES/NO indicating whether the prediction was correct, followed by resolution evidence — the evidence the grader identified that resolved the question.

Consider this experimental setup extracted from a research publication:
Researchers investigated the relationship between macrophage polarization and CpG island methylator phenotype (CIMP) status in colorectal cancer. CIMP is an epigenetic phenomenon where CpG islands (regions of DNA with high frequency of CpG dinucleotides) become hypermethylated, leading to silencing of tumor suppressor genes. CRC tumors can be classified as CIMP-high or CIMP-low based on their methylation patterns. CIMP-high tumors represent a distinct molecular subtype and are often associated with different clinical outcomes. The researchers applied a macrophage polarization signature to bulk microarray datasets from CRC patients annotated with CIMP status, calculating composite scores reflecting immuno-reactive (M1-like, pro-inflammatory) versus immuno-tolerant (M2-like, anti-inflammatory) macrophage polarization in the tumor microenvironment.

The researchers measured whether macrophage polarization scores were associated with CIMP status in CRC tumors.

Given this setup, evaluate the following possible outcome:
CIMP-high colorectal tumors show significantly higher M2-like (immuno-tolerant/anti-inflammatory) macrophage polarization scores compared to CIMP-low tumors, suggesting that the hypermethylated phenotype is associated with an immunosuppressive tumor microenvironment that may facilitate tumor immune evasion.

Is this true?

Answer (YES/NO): NO